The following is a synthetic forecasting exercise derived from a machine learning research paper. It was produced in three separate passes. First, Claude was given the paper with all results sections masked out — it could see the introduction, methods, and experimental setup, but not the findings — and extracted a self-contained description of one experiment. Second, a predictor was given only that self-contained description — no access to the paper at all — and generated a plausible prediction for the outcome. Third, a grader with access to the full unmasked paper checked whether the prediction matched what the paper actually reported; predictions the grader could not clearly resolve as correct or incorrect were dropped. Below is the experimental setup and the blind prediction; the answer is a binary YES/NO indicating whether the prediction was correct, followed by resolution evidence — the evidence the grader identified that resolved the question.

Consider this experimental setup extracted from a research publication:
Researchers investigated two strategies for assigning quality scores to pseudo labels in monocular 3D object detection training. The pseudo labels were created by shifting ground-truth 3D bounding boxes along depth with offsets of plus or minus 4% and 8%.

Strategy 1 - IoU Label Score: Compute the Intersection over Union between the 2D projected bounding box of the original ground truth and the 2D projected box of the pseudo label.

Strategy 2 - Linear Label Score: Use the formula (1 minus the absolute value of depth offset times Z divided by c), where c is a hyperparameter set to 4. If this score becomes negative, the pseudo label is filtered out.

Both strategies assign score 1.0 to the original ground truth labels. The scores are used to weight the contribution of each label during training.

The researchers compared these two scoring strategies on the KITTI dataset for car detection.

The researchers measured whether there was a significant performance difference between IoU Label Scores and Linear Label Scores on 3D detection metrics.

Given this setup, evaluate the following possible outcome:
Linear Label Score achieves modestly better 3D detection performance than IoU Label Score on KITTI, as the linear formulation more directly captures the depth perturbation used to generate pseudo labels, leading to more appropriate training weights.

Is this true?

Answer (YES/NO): NO